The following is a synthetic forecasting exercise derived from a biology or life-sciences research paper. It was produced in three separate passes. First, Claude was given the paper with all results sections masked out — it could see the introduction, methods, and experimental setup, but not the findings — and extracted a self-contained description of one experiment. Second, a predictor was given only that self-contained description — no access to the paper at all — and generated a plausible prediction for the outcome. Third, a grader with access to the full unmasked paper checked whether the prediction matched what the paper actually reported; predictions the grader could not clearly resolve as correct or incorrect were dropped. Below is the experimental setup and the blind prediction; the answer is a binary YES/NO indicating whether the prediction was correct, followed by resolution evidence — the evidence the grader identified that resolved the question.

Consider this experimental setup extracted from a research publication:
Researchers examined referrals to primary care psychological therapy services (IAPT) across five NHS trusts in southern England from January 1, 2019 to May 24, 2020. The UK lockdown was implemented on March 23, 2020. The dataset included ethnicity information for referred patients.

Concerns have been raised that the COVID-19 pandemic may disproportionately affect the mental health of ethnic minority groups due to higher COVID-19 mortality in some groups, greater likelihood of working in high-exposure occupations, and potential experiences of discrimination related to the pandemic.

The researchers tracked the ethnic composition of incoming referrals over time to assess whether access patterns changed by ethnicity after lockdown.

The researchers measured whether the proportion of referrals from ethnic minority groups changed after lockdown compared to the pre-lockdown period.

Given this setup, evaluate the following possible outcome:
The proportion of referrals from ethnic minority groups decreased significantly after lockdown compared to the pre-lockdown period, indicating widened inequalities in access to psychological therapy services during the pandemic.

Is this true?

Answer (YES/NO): NO